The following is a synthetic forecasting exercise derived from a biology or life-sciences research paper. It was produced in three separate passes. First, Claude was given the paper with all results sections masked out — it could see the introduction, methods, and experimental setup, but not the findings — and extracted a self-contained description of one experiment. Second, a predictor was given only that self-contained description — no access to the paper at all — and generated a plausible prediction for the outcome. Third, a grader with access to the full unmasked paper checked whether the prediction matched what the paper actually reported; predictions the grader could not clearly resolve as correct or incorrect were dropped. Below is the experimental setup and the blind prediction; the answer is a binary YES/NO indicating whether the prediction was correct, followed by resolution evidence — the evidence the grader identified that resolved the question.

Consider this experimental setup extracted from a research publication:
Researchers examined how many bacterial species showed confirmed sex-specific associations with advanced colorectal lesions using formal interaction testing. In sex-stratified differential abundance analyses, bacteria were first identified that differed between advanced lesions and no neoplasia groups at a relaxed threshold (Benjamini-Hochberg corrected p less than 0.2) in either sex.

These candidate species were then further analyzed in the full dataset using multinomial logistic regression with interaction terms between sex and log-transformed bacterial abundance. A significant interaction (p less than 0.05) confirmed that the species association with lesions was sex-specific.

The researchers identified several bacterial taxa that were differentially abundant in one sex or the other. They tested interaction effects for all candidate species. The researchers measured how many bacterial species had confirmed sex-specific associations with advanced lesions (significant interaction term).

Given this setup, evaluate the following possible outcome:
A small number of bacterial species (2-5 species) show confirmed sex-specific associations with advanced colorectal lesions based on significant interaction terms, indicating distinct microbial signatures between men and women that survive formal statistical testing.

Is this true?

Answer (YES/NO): YES